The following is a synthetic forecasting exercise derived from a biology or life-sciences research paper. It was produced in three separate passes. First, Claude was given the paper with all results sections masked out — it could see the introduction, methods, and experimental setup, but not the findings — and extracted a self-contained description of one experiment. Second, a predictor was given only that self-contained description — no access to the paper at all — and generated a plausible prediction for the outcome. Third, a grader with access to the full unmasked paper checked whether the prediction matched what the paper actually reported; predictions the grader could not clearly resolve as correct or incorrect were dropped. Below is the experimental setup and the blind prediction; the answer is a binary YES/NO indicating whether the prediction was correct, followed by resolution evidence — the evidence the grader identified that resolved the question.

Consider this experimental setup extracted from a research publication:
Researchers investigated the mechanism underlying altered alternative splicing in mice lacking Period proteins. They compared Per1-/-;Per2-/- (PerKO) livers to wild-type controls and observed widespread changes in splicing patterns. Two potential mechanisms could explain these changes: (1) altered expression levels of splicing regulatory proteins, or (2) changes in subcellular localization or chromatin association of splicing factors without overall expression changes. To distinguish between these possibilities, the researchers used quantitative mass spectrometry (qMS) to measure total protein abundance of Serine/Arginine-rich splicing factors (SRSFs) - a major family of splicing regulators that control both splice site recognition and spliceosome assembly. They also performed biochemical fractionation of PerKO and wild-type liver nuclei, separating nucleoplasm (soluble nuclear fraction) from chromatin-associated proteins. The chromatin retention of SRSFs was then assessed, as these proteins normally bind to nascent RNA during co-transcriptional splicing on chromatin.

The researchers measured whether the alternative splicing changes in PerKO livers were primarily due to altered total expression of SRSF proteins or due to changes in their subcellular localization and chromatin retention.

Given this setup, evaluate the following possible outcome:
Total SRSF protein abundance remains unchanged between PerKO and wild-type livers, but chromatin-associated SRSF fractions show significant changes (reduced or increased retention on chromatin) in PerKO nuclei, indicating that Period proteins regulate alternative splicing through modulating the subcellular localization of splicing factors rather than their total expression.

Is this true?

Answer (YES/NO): YES